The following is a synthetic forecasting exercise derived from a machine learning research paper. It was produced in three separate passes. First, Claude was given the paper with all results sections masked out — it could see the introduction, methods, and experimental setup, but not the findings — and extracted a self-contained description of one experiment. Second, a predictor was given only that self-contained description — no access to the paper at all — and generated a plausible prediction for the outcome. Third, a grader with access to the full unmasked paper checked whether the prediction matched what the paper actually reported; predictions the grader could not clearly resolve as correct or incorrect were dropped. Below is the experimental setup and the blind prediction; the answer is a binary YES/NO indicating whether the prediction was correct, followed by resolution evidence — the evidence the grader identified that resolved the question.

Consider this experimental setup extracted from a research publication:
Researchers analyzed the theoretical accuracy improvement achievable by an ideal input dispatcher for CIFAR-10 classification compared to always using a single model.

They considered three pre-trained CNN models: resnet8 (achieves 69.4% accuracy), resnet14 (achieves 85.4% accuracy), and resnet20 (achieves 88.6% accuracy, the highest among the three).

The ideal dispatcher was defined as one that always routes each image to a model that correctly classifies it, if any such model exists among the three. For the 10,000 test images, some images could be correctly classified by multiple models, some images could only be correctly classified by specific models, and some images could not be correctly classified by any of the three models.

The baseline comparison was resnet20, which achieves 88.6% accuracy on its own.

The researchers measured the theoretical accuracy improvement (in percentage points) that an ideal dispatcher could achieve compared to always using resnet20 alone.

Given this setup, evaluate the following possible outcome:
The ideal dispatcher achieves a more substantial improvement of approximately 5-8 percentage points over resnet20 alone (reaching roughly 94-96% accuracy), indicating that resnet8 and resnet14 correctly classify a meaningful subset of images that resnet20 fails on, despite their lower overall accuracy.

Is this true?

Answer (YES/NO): YES